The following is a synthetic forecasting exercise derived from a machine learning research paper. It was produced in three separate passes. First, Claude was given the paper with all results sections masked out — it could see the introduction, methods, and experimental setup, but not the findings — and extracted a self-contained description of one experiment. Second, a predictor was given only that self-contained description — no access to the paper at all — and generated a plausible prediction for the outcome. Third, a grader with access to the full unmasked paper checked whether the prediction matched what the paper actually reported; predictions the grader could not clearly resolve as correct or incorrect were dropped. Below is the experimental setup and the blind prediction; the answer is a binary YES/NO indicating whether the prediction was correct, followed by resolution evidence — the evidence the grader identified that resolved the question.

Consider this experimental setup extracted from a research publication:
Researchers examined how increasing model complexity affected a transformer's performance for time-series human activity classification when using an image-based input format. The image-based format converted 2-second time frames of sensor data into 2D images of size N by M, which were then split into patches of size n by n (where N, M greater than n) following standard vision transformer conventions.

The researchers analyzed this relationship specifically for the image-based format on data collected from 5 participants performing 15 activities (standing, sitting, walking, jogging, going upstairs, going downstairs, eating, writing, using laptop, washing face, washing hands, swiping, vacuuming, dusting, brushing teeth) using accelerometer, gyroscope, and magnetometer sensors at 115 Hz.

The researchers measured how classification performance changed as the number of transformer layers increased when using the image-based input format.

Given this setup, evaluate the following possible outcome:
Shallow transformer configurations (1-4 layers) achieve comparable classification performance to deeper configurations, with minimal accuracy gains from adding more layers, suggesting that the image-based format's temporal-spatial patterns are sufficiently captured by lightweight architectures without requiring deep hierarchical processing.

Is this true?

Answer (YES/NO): NO